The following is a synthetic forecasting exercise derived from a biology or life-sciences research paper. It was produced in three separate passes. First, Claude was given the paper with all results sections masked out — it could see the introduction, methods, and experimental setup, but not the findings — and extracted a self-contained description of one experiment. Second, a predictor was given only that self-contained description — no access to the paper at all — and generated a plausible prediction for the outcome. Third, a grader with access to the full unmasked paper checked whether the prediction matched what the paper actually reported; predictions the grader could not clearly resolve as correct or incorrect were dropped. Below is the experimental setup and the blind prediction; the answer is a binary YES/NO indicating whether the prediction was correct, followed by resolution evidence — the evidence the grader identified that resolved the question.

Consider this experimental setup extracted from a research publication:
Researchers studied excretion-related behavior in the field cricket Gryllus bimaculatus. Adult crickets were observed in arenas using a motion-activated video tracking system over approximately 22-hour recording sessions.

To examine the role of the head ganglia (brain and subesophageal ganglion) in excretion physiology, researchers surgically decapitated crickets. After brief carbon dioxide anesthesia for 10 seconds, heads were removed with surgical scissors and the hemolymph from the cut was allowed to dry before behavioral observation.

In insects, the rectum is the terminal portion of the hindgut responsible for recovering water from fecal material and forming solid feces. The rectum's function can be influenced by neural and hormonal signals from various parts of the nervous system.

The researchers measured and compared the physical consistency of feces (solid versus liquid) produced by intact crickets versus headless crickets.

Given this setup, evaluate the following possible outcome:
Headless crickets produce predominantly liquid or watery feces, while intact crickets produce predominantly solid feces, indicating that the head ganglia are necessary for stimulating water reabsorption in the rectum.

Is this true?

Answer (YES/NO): YES